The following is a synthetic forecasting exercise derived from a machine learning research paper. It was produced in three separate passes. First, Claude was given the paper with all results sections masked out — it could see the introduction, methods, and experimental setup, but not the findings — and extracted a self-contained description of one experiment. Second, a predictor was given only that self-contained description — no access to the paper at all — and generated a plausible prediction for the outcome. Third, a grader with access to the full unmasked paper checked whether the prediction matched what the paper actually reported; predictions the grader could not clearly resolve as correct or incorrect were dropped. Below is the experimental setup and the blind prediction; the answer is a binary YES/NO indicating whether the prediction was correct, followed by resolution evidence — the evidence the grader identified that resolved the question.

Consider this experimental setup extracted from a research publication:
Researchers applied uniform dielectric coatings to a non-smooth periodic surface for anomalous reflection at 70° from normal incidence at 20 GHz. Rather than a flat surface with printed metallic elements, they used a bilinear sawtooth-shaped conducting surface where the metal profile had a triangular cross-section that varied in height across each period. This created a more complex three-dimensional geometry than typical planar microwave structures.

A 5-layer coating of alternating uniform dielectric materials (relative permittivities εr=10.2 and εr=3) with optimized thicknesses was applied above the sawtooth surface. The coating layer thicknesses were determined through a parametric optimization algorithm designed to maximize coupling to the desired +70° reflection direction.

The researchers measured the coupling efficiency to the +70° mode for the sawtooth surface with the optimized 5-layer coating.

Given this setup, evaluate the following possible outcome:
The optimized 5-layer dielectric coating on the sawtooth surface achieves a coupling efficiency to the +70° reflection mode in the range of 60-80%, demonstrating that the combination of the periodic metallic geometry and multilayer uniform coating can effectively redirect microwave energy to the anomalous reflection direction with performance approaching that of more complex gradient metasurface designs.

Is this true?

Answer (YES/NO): NO